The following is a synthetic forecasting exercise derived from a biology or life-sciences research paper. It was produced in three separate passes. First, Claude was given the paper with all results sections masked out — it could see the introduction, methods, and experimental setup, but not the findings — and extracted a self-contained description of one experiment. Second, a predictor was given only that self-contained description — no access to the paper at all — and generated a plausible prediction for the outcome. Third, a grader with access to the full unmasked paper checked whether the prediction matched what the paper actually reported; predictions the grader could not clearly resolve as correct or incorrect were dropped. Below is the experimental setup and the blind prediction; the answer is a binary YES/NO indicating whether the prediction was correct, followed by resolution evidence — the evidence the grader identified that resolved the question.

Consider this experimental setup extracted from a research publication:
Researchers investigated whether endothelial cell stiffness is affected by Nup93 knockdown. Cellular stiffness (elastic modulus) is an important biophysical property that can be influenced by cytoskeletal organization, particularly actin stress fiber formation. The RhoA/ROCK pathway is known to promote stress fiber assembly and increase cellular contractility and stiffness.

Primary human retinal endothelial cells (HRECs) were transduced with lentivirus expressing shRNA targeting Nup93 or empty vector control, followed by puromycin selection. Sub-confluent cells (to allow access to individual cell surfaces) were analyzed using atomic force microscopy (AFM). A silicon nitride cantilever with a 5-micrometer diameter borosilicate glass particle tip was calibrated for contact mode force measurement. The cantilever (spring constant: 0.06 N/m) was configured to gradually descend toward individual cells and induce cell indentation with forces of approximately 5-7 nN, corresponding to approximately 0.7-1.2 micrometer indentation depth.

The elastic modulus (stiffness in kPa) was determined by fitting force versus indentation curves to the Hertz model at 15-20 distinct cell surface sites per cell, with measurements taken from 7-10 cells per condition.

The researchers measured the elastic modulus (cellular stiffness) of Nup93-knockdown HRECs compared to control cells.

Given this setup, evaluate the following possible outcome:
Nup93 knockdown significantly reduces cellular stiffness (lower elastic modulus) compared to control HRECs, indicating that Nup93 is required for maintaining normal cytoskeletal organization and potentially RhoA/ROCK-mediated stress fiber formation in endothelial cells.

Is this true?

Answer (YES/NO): NO